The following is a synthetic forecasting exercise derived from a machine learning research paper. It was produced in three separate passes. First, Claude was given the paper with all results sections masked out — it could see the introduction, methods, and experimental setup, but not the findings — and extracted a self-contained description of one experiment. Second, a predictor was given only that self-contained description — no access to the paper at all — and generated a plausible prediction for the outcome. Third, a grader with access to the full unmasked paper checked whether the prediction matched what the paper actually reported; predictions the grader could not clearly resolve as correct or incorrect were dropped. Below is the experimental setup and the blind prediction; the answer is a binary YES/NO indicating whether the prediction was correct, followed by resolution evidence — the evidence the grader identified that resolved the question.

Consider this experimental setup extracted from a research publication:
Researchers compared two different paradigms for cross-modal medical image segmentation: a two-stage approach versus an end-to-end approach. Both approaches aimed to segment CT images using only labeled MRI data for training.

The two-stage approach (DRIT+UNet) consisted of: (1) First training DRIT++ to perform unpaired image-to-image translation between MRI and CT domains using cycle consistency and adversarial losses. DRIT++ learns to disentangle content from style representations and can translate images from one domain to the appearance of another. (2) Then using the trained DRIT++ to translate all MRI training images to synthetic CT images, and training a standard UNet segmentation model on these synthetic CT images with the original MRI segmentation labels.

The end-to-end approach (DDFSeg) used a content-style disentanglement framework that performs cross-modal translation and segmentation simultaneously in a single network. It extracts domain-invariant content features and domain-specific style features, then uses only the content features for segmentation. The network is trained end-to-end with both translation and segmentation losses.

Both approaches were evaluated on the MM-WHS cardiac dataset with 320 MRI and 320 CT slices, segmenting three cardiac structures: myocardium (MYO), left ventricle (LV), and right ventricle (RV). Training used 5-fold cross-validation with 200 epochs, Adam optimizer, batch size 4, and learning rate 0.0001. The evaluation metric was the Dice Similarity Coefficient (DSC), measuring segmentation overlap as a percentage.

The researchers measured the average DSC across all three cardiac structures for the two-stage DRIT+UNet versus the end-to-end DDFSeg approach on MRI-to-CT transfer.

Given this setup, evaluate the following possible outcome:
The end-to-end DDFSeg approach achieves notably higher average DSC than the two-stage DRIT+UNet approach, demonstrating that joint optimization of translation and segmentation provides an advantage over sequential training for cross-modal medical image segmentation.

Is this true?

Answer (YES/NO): NO